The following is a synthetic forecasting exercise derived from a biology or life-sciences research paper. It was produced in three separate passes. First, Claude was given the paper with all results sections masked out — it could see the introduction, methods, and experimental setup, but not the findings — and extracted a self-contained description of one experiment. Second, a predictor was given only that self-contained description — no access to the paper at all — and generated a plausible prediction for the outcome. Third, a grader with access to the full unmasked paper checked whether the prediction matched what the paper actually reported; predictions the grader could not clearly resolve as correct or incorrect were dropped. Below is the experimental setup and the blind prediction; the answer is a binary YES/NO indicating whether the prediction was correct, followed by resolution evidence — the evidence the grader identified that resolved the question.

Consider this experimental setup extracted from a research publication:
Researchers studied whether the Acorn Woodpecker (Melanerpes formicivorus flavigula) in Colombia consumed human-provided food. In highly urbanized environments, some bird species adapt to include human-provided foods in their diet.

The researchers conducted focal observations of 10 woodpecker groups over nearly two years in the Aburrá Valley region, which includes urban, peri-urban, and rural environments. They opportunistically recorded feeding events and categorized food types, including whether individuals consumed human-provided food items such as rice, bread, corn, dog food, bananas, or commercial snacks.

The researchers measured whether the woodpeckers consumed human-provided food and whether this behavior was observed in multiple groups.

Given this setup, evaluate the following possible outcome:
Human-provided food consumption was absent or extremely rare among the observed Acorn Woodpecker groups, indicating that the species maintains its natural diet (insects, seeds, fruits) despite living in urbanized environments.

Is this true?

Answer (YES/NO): NO